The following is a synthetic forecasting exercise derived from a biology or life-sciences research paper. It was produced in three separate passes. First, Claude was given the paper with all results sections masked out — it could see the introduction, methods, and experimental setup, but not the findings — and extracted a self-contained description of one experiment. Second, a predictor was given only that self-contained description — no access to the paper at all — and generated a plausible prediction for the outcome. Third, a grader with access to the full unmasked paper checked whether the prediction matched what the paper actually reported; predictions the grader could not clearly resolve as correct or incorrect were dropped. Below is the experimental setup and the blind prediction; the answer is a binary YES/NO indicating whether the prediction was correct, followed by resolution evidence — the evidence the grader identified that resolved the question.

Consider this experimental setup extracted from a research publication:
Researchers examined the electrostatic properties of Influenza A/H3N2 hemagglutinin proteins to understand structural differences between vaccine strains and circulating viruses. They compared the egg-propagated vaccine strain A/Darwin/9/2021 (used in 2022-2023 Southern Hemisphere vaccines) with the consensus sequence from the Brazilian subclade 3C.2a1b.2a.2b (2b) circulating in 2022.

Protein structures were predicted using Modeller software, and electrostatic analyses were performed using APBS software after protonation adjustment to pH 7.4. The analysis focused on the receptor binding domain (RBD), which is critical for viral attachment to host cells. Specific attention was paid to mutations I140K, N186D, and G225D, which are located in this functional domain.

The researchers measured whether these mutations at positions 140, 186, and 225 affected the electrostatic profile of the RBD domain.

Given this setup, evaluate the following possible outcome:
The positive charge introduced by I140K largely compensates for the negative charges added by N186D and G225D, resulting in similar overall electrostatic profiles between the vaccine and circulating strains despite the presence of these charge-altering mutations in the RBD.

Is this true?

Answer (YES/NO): NO